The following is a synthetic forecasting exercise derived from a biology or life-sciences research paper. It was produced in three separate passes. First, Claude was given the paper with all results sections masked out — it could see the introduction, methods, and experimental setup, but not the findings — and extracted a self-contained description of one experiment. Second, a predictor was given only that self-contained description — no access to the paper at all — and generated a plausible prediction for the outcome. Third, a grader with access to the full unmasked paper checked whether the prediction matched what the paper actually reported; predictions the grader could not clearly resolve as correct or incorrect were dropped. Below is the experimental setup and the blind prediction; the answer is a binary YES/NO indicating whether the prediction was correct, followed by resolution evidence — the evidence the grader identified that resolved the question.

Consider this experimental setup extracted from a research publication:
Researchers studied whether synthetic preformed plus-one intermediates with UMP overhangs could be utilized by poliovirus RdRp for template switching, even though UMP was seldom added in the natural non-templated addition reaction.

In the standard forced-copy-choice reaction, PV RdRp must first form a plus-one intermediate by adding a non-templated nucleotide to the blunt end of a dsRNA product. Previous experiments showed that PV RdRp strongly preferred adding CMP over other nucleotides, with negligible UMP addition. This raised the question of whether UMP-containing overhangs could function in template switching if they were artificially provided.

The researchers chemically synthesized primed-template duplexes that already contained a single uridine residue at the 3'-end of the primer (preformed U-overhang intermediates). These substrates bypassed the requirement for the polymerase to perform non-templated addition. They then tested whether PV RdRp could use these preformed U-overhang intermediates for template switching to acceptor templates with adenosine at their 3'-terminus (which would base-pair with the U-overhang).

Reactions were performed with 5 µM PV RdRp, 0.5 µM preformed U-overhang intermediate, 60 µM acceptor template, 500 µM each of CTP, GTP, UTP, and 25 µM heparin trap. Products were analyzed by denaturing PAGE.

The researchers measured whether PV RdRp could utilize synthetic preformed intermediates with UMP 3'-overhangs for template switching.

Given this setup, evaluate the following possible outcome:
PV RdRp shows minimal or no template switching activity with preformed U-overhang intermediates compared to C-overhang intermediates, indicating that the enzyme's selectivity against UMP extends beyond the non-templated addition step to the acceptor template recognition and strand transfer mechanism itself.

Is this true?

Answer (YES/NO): NO